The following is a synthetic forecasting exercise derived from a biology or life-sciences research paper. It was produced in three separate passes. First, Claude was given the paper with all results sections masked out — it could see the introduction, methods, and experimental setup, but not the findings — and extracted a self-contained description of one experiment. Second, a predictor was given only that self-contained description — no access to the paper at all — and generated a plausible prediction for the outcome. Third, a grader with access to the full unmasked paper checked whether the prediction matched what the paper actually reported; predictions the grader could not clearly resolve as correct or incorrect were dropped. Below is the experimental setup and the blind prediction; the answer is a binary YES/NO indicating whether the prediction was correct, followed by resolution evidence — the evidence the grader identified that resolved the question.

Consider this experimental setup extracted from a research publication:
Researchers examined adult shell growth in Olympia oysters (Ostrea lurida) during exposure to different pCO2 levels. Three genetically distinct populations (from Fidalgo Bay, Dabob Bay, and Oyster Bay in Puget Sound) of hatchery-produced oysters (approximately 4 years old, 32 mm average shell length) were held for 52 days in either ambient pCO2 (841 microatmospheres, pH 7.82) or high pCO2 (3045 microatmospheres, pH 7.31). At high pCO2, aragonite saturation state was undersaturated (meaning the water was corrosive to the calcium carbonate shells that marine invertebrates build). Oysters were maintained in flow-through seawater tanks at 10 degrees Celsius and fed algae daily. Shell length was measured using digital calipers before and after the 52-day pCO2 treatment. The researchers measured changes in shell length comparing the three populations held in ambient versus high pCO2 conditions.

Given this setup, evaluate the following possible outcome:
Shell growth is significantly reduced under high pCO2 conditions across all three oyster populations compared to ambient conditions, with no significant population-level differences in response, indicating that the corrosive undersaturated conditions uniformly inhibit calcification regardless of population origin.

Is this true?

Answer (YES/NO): NO